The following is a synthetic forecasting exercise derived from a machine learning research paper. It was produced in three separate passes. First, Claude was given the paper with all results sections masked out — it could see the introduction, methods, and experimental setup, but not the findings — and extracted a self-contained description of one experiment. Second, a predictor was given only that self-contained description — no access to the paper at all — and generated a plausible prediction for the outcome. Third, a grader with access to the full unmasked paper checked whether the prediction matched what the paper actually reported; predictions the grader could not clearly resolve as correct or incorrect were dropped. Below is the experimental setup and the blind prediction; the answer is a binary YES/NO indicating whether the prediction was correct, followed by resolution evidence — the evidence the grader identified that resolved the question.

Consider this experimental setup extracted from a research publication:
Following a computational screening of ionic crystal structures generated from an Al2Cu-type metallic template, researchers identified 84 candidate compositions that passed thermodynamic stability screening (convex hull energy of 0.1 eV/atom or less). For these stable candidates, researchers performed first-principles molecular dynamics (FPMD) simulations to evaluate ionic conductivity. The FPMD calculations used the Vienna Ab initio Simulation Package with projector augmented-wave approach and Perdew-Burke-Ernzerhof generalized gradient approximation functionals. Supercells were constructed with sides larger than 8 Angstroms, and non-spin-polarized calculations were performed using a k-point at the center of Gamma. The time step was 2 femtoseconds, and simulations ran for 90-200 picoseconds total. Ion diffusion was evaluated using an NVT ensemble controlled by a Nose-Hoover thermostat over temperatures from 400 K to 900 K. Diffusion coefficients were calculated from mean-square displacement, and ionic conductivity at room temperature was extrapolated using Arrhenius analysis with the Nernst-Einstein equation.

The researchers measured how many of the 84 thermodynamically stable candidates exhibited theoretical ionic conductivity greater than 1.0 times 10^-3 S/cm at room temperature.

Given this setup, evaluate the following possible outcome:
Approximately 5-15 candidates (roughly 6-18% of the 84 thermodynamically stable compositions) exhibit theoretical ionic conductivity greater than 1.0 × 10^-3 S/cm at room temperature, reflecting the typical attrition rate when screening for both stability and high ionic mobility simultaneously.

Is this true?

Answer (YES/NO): YES